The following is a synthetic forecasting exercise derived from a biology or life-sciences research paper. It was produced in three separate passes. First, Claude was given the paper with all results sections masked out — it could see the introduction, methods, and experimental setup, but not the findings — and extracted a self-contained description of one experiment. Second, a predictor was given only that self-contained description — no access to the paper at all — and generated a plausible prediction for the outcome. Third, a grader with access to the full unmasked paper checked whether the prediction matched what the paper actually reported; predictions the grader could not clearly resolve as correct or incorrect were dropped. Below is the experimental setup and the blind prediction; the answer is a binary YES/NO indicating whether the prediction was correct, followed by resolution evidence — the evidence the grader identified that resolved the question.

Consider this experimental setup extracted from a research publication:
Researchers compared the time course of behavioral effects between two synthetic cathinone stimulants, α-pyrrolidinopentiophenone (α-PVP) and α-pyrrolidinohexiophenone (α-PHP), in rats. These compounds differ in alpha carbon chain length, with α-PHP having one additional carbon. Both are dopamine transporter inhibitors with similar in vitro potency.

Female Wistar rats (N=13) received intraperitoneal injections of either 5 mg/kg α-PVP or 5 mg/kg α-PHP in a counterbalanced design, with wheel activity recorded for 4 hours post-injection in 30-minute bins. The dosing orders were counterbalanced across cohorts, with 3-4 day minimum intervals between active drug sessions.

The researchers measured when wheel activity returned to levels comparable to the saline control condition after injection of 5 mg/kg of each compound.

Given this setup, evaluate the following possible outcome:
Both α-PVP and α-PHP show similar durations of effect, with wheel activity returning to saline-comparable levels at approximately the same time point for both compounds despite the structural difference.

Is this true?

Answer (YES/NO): NO